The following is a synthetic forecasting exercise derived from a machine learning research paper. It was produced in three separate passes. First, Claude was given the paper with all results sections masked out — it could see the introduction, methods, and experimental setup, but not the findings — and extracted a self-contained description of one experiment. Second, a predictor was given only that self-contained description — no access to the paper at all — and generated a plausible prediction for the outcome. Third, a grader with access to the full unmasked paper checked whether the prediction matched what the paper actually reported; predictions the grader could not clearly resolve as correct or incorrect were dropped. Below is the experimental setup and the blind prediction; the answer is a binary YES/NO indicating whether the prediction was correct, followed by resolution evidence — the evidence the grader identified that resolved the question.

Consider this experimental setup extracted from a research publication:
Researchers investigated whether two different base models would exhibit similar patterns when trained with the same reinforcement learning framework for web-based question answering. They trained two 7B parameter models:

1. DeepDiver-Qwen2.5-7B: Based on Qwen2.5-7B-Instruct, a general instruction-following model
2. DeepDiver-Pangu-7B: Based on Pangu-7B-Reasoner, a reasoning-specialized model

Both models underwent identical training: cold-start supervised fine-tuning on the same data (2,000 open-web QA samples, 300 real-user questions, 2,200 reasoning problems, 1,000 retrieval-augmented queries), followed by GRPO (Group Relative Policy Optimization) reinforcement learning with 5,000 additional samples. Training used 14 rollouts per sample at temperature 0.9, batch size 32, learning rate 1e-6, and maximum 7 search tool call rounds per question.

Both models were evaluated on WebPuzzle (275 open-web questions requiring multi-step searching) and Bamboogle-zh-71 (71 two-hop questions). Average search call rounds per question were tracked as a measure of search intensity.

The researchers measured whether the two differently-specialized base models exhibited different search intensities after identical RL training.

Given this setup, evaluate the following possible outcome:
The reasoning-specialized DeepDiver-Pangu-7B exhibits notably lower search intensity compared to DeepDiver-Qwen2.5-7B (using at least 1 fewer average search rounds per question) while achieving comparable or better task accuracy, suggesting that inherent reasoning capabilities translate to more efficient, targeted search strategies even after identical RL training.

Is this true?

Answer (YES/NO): NO